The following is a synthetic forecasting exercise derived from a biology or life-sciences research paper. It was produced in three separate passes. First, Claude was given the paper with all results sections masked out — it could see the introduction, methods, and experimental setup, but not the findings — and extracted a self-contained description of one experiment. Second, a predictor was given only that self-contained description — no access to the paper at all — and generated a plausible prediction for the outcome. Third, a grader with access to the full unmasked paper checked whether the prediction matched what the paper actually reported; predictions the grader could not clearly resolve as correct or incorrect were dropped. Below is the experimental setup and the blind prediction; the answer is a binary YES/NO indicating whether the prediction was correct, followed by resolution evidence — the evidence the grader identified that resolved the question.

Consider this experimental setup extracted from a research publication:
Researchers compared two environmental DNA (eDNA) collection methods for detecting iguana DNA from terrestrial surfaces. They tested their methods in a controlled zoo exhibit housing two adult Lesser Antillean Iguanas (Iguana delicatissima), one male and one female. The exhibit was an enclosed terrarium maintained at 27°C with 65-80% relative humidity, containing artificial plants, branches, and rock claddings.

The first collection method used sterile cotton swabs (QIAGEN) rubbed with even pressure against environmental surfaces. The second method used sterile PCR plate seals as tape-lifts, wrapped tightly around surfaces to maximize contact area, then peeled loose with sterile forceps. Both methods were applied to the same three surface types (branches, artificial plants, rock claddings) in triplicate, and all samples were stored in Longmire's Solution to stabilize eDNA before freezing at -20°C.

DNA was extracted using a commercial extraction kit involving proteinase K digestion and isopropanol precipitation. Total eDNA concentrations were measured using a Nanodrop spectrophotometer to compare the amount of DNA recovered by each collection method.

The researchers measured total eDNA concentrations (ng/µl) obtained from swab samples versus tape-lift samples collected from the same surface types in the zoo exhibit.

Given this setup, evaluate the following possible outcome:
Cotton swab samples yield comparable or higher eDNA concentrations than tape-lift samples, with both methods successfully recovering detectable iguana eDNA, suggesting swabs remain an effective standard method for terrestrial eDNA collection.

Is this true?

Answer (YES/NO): YES